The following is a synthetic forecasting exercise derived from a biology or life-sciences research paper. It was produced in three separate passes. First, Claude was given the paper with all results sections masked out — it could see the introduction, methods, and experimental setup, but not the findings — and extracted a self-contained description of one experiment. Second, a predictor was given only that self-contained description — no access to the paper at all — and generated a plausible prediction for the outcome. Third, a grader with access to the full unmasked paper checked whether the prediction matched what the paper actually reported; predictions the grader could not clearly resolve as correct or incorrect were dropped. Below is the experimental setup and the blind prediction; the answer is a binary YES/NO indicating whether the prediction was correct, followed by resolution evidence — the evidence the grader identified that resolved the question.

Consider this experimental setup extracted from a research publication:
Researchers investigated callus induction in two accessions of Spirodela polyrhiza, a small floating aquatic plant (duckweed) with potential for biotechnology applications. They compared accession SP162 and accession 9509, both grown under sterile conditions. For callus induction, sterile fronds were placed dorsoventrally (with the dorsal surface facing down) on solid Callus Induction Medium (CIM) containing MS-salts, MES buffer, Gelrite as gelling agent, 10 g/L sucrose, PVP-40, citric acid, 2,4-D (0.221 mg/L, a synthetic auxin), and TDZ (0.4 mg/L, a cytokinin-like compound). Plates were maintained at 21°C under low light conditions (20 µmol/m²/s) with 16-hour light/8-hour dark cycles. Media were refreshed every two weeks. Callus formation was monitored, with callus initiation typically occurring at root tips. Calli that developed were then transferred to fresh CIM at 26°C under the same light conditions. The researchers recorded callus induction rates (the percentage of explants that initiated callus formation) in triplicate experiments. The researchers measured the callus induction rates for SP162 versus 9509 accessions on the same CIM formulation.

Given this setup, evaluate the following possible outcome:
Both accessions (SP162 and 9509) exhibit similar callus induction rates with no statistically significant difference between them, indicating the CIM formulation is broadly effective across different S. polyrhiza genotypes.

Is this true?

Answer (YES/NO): NO